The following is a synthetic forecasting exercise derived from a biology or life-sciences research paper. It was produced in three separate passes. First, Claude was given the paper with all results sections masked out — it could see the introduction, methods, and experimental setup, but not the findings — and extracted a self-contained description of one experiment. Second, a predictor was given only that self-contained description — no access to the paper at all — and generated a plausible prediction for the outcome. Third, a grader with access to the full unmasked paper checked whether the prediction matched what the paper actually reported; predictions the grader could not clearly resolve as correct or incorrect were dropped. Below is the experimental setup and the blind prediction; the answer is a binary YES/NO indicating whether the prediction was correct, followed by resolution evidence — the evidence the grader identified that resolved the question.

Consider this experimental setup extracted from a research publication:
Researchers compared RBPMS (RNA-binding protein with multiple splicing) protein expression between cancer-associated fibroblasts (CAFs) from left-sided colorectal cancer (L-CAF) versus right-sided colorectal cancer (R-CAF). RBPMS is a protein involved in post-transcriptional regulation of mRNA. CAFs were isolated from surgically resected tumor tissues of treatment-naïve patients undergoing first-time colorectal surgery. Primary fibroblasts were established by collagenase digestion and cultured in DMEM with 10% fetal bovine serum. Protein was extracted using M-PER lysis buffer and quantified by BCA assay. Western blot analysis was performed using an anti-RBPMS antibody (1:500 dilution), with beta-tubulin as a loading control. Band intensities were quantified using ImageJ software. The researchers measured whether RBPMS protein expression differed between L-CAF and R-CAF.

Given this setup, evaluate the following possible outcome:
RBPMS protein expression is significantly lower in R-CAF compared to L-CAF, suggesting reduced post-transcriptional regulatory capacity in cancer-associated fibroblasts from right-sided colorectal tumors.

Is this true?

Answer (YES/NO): YES